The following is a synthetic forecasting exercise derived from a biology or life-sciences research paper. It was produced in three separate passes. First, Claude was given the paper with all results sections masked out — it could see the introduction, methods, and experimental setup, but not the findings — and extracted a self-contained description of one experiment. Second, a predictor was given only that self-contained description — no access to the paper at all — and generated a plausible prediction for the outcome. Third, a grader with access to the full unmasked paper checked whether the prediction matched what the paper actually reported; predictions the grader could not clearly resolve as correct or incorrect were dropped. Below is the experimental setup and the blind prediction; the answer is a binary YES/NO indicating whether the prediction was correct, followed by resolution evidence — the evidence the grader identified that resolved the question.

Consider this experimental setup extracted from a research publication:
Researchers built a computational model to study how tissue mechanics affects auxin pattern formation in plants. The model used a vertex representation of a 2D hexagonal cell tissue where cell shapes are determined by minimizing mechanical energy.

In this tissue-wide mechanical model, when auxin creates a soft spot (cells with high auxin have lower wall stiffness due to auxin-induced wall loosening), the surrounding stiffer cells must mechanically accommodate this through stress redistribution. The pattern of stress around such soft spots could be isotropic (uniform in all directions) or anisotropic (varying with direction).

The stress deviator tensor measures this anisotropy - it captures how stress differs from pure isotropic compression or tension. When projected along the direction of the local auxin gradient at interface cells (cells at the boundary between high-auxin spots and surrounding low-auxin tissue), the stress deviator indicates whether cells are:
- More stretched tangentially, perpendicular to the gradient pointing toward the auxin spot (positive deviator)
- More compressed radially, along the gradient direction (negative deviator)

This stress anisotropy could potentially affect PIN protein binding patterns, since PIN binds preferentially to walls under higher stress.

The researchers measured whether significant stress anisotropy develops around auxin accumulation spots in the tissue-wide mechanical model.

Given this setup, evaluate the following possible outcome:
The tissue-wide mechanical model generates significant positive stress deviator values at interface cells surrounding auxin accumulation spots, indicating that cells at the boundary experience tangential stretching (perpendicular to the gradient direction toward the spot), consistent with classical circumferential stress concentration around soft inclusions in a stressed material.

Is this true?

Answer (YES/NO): NO